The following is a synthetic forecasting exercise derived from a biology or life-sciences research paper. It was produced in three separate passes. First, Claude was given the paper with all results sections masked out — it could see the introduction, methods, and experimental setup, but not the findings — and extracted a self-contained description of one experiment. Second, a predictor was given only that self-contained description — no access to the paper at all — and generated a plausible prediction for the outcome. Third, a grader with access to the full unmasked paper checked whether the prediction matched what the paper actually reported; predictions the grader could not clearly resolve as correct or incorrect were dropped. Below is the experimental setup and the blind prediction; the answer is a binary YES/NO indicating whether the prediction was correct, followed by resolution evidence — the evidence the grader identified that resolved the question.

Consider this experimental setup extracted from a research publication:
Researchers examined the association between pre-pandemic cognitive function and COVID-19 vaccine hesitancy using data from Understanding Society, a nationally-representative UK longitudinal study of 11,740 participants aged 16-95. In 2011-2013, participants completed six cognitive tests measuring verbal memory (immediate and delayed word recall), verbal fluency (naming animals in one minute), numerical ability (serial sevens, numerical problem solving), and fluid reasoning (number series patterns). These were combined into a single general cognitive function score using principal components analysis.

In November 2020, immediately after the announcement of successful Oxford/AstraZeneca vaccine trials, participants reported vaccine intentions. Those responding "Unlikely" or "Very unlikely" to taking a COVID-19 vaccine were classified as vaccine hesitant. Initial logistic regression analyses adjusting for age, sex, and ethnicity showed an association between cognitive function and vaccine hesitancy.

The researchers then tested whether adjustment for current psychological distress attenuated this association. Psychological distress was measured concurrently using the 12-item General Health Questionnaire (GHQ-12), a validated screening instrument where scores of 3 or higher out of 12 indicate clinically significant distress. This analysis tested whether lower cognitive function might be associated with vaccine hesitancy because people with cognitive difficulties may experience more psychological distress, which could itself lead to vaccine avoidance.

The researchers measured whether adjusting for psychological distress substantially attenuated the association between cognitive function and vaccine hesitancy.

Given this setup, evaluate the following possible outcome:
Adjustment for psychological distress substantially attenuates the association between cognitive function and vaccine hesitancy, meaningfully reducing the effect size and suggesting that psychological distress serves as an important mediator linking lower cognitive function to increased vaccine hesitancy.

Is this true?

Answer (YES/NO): NO